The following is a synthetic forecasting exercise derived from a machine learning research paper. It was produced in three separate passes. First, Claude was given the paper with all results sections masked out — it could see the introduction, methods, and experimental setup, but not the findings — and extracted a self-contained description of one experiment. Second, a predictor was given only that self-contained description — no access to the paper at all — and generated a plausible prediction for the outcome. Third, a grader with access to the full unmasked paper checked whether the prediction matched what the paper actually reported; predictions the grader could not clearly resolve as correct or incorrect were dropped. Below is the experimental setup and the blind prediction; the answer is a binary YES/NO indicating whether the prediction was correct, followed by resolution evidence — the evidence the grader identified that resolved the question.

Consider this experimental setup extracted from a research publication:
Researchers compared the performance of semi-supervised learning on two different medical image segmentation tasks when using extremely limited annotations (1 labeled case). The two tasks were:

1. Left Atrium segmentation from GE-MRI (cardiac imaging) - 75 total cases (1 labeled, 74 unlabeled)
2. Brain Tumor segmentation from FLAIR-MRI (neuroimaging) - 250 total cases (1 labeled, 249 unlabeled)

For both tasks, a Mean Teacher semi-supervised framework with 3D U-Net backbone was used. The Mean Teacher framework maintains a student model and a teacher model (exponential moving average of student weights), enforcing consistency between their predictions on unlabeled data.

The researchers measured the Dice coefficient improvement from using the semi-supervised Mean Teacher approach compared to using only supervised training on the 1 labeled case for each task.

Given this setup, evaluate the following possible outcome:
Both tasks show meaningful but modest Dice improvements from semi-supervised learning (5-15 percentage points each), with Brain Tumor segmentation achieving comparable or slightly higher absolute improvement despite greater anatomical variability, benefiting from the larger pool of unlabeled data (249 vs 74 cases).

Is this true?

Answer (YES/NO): NO